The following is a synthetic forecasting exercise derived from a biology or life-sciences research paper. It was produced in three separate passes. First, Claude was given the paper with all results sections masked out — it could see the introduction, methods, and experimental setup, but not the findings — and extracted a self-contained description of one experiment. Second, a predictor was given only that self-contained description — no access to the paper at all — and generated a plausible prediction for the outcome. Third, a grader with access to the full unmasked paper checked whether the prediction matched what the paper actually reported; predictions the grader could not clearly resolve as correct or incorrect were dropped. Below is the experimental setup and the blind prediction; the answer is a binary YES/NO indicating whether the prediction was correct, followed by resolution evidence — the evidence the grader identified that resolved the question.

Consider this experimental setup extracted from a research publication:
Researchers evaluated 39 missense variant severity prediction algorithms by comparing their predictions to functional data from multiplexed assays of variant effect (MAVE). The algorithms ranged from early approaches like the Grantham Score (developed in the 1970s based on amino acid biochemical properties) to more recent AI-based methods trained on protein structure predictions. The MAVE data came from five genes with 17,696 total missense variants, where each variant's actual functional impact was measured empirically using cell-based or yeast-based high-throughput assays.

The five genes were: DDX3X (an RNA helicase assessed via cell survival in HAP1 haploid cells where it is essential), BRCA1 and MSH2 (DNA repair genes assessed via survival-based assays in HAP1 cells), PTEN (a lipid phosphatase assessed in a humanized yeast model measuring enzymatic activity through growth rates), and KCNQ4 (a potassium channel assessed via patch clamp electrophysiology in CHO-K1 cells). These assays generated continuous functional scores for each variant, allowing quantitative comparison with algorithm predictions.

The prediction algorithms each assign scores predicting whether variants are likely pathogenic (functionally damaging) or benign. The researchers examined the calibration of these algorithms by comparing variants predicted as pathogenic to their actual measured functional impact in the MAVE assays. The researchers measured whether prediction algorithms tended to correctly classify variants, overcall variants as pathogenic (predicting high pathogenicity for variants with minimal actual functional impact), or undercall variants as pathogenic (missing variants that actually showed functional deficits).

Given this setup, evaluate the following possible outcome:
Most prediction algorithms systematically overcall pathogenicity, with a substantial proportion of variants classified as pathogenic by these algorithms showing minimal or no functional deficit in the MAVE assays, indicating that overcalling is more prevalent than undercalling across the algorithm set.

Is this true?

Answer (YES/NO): YES